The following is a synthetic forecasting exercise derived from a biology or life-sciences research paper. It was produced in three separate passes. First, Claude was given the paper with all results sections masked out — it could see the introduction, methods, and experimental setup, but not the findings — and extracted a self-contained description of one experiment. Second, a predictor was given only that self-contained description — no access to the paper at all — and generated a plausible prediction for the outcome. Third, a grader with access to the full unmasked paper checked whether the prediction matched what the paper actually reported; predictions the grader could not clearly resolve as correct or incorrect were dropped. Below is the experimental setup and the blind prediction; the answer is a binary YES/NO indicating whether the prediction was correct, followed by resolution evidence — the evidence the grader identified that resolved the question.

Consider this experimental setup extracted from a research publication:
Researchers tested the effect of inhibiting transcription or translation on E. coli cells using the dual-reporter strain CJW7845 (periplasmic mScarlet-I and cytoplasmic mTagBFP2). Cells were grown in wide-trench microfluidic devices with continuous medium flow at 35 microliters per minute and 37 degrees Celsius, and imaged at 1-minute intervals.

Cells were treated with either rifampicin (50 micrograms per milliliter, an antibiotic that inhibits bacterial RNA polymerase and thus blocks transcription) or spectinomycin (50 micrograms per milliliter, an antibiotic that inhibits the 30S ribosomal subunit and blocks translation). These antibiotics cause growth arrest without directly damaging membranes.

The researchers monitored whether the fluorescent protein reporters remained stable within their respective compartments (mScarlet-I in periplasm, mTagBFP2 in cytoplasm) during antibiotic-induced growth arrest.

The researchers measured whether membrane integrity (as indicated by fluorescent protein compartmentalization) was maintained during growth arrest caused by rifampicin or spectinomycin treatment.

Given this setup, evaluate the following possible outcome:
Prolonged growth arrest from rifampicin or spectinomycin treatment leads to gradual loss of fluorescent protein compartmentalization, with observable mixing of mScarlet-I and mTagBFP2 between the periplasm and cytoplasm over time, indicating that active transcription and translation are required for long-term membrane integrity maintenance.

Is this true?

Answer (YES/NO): NO